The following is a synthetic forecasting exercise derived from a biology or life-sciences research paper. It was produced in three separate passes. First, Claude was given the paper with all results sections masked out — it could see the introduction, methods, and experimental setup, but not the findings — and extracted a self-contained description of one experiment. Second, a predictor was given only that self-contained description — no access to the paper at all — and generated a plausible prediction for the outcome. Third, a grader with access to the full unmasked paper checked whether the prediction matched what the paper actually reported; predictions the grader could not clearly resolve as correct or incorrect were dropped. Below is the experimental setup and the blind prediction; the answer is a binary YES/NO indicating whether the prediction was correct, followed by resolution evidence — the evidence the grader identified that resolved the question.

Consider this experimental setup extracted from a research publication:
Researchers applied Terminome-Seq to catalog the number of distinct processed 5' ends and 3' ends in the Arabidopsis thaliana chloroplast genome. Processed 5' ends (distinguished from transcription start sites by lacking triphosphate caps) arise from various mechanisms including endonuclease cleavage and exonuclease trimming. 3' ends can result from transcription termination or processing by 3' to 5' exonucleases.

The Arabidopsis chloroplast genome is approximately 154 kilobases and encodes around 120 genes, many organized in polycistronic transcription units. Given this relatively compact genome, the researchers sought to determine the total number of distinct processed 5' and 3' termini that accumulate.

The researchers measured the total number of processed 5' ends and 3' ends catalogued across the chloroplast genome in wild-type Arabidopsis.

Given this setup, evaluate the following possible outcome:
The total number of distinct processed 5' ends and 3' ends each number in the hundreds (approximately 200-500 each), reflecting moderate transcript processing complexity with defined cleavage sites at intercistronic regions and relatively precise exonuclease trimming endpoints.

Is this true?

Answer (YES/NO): NO